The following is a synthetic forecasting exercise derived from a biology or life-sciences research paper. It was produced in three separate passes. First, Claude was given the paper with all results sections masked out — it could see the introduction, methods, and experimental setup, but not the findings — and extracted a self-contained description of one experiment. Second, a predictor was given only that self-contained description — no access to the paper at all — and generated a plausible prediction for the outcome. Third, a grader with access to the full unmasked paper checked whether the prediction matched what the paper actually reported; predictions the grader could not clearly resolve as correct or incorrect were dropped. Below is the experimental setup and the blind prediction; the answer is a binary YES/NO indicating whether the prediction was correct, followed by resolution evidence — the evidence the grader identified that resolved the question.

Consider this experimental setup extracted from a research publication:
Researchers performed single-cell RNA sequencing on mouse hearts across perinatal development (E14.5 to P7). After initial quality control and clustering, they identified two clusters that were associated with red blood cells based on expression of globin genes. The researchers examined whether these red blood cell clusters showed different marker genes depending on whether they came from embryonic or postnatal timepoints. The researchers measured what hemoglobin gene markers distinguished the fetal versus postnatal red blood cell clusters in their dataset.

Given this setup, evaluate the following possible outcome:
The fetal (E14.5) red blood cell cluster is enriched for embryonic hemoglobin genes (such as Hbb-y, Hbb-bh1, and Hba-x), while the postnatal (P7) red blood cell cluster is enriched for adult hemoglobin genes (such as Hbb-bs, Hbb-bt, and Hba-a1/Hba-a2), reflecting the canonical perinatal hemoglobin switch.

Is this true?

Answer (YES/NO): YES